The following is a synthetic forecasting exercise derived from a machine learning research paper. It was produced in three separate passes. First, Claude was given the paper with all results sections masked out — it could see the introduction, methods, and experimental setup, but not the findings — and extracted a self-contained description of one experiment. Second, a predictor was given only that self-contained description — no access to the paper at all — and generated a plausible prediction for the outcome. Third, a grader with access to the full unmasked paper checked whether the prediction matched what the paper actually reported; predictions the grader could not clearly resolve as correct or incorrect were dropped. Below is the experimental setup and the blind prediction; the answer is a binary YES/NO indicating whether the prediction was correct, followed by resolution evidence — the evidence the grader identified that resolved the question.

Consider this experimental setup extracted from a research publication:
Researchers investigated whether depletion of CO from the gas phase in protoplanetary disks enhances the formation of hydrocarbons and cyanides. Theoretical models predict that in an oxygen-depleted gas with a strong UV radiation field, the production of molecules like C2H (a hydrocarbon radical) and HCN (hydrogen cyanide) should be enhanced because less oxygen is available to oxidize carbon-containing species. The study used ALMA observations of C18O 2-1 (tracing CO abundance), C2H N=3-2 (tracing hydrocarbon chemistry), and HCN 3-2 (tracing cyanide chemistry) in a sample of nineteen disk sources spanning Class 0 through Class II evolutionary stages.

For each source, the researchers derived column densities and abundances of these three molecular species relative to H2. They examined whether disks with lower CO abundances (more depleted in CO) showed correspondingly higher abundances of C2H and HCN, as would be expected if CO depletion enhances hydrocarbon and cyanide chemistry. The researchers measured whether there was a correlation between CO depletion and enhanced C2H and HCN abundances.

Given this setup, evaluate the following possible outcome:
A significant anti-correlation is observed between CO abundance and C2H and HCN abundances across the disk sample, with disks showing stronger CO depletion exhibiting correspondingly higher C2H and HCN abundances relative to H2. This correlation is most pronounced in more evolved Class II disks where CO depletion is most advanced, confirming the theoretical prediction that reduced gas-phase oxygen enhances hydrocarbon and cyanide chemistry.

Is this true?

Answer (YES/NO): NO